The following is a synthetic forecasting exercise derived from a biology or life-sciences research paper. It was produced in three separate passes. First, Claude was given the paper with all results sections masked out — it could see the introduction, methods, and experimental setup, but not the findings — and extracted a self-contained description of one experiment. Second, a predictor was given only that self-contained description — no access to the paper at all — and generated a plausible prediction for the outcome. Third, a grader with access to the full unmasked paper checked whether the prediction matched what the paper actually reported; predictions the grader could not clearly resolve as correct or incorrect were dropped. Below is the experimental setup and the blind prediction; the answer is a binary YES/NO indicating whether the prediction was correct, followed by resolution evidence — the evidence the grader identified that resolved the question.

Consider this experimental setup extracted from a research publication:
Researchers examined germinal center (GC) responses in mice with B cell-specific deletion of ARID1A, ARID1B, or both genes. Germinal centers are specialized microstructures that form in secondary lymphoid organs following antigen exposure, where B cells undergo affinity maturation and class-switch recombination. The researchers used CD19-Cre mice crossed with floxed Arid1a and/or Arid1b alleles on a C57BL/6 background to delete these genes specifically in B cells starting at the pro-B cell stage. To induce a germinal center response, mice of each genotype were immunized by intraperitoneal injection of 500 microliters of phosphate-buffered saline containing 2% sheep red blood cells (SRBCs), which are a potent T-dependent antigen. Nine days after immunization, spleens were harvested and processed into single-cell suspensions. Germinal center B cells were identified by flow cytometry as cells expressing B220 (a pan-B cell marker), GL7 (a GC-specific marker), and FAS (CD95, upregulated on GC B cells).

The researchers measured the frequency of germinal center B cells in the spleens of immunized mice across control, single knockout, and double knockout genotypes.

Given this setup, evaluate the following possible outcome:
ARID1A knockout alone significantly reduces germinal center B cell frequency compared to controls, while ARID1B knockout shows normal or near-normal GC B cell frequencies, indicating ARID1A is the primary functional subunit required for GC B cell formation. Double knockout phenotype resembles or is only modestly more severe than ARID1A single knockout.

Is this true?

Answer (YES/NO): NO